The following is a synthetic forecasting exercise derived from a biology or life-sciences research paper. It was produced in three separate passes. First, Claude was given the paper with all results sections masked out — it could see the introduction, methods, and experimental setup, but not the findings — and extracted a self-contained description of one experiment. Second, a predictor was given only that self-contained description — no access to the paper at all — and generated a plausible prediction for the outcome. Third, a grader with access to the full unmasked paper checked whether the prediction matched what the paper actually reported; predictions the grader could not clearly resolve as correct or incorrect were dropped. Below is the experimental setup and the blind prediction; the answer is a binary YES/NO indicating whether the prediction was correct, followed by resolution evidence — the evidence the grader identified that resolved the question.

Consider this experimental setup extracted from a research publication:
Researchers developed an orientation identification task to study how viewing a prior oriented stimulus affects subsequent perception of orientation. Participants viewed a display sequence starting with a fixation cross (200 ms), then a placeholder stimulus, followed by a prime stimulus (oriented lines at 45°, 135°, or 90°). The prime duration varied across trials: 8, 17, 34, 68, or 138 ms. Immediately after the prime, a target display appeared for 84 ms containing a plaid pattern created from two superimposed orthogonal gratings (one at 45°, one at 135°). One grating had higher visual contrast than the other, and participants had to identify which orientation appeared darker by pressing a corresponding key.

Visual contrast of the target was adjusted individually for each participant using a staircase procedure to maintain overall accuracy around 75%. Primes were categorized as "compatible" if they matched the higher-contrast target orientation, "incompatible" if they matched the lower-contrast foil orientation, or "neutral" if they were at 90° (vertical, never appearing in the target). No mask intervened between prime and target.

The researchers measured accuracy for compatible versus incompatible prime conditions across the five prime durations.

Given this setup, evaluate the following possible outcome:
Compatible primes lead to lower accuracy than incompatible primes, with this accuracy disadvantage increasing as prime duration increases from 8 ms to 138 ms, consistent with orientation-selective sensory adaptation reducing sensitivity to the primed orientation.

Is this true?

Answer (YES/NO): NO